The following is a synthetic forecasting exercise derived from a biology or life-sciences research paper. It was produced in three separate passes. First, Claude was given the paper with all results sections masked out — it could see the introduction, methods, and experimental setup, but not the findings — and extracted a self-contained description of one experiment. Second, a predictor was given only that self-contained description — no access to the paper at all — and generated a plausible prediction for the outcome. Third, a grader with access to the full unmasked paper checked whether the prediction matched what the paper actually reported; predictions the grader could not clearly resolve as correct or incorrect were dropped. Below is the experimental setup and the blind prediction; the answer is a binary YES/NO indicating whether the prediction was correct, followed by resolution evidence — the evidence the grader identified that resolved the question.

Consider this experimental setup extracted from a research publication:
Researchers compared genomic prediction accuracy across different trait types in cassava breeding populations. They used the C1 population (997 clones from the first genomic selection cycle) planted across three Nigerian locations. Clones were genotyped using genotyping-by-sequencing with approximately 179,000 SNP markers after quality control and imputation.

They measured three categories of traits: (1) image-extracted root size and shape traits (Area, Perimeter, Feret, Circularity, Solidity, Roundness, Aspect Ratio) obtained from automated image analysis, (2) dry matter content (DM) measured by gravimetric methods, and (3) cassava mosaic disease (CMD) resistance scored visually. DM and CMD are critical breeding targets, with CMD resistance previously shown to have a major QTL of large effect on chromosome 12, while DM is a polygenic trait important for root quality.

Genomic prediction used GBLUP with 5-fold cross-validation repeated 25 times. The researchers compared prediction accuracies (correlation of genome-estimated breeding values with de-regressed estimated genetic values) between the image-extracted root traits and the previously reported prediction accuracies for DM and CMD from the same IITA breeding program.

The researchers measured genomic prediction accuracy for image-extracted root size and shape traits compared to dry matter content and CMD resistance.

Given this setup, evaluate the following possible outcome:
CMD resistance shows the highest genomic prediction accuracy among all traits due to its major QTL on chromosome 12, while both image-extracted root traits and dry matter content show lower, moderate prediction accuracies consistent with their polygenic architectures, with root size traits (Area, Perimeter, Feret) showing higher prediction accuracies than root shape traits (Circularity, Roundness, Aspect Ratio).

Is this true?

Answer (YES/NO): NO